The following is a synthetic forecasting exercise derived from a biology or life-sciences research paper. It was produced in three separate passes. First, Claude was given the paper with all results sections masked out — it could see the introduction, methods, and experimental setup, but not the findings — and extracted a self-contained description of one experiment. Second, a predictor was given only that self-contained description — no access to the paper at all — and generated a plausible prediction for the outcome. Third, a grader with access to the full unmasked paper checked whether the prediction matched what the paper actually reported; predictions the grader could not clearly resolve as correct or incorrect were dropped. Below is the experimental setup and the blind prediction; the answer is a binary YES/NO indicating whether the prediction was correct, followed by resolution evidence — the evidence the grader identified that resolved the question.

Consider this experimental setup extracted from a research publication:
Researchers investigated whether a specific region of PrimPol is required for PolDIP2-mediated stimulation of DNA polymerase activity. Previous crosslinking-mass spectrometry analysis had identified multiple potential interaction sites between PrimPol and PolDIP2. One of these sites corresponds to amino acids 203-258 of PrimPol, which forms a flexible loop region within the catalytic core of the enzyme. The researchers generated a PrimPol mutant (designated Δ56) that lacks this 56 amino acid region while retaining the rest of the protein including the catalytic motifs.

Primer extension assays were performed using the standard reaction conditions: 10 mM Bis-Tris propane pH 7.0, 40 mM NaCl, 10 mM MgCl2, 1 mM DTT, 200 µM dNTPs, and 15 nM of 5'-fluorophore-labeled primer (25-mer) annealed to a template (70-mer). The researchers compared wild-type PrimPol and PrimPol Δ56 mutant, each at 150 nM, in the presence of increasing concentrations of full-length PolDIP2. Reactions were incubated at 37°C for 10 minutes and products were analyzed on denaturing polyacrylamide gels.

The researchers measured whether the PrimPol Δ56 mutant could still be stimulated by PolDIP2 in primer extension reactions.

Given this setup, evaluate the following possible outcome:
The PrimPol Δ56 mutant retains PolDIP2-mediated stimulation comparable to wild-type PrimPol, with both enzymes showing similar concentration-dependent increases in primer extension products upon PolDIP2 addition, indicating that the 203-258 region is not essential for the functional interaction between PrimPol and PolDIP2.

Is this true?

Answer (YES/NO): NO